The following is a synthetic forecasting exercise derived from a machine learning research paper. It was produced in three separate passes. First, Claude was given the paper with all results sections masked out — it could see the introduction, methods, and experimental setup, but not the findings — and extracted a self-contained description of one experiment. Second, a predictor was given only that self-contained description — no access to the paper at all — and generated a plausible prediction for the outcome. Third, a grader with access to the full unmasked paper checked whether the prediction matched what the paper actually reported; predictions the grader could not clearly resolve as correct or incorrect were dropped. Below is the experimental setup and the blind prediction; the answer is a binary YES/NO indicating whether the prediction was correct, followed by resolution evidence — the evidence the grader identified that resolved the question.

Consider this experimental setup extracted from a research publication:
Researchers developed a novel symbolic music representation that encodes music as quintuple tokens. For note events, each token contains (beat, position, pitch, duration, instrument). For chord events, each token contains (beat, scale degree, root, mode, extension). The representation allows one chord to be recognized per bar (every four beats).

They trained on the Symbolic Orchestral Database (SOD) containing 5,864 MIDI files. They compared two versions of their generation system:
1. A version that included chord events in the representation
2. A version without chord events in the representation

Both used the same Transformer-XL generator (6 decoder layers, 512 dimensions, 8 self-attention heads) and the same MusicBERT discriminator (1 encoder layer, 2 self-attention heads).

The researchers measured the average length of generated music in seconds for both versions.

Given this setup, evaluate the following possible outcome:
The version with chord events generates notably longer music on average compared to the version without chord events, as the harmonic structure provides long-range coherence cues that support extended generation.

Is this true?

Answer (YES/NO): NO